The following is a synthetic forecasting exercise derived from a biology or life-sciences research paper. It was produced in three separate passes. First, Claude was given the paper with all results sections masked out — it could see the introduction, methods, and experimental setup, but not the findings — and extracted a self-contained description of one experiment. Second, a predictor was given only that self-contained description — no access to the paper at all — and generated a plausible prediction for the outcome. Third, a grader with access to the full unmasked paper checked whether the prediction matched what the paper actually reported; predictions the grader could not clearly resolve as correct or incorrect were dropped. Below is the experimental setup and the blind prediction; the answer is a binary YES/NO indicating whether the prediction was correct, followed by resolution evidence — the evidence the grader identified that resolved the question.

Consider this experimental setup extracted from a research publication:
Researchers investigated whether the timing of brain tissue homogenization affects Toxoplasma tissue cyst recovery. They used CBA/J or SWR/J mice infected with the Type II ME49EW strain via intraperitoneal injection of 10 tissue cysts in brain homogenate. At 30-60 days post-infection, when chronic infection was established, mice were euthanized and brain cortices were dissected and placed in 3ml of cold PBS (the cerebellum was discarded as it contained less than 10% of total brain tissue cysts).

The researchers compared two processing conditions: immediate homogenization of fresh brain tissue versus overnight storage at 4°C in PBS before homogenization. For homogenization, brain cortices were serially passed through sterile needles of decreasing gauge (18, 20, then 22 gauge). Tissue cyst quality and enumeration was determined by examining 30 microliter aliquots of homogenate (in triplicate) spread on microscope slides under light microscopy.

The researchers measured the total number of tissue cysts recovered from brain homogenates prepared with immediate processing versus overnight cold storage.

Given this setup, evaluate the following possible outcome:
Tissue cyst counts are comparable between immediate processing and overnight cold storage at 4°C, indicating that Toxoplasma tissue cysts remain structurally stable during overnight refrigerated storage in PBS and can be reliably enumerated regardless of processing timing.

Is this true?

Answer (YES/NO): NO